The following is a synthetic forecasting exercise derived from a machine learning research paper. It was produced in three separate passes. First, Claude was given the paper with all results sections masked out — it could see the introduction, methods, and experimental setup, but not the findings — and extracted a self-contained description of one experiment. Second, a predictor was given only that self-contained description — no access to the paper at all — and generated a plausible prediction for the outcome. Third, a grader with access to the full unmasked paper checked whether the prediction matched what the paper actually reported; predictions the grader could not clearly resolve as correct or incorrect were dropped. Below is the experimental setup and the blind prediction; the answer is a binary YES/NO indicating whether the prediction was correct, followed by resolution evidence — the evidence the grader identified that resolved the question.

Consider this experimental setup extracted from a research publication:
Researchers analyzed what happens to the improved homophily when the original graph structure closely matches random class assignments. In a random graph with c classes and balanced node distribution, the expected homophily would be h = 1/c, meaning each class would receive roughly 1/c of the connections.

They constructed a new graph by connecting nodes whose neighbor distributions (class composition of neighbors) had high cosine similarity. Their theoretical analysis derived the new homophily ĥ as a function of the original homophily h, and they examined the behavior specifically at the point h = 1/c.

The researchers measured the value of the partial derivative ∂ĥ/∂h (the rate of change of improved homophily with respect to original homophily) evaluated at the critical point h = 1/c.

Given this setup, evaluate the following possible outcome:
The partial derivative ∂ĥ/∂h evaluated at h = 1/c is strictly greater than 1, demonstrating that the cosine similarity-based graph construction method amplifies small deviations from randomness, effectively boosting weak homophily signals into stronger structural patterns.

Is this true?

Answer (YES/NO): NO